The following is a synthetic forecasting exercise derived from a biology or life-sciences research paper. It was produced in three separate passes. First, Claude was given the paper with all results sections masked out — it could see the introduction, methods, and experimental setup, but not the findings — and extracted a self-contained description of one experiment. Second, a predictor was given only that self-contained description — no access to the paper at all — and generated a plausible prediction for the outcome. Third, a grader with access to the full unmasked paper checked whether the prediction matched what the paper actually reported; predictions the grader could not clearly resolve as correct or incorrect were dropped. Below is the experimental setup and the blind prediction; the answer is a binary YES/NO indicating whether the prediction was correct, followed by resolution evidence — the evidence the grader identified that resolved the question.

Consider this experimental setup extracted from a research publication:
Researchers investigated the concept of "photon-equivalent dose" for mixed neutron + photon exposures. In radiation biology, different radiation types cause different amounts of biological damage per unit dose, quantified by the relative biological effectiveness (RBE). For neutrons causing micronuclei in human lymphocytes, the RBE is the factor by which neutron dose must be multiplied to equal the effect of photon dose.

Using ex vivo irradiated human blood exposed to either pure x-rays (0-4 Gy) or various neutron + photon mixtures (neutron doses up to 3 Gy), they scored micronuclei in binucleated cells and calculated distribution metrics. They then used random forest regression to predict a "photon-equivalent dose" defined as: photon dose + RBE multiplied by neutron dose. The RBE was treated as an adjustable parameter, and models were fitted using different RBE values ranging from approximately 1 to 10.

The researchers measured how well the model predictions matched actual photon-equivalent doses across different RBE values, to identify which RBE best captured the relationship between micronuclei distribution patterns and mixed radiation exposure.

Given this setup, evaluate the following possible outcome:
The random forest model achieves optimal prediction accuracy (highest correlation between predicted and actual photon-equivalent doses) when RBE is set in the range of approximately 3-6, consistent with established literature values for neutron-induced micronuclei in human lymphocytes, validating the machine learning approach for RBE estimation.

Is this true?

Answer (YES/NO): YES